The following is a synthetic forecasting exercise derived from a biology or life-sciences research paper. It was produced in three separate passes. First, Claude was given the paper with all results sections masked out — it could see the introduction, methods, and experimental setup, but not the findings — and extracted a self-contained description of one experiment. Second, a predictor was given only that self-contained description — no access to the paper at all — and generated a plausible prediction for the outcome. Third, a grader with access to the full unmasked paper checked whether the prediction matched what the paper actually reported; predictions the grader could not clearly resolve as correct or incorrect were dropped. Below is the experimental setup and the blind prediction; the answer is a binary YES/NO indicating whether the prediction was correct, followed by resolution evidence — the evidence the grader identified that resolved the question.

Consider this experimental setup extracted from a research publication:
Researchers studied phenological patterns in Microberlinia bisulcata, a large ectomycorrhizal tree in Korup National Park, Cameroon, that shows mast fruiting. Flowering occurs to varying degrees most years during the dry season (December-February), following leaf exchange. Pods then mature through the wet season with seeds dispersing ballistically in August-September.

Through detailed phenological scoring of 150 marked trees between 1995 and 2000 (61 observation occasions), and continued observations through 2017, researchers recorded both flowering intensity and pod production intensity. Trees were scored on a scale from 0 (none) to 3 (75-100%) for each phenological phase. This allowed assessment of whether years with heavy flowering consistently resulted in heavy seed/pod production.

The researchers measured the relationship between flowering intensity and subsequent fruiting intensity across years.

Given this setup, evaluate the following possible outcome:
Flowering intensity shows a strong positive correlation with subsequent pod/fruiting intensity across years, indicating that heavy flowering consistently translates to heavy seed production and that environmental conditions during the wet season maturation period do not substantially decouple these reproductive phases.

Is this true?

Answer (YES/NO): NO